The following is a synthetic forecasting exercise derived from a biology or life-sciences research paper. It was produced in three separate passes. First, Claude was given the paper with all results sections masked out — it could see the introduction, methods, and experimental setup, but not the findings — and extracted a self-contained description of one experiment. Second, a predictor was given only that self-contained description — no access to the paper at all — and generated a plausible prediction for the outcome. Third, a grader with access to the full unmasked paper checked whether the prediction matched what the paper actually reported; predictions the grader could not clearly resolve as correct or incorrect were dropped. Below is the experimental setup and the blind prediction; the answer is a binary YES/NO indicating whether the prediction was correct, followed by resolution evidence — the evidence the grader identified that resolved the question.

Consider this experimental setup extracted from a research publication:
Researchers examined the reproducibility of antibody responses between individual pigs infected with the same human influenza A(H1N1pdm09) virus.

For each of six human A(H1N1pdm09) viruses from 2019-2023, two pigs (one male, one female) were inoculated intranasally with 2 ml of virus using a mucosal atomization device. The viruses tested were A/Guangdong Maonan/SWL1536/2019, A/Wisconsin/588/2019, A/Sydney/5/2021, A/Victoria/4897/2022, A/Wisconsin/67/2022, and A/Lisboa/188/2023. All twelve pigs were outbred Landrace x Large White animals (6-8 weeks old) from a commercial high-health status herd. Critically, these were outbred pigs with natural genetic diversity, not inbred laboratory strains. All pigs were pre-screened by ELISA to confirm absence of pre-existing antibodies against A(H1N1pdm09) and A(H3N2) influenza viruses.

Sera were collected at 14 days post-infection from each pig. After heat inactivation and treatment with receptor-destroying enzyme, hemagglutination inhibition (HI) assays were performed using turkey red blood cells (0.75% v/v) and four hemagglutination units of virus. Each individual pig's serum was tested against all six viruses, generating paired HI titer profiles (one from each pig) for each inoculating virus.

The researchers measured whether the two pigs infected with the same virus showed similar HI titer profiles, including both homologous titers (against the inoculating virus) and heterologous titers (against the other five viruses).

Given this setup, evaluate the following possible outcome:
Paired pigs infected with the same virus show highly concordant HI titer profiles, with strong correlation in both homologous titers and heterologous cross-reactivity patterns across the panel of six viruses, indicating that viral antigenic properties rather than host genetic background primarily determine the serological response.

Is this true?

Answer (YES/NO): YES